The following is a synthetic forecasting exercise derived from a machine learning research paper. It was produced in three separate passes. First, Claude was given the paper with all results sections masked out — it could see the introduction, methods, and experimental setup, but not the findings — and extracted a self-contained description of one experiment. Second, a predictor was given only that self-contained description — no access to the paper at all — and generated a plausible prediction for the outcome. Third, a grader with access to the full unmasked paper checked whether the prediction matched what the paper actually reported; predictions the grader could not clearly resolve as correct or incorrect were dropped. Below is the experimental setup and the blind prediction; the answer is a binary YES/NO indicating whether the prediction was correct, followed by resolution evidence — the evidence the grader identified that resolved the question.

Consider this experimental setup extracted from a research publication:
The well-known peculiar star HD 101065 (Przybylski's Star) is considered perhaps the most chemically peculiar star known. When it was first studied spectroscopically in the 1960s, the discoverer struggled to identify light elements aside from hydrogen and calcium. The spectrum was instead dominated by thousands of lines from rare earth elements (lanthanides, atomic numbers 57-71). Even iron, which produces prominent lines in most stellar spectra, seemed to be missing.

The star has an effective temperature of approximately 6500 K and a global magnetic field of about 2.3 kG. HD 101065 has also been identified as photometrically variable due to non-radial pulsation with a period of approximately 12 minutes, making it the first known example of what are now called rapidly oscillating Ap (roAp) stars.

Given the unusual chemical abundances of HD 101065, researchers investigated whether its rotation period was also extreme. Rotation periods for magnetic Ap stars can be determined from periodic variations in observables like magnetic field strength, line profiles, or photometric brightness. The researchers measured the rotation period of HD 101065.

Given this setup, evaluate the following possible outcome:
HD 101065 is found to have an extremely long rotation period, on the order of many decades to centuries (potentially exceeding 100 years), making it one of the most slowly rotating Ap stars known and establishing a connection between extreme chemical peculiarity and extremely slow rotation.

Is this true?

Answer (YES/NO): YES